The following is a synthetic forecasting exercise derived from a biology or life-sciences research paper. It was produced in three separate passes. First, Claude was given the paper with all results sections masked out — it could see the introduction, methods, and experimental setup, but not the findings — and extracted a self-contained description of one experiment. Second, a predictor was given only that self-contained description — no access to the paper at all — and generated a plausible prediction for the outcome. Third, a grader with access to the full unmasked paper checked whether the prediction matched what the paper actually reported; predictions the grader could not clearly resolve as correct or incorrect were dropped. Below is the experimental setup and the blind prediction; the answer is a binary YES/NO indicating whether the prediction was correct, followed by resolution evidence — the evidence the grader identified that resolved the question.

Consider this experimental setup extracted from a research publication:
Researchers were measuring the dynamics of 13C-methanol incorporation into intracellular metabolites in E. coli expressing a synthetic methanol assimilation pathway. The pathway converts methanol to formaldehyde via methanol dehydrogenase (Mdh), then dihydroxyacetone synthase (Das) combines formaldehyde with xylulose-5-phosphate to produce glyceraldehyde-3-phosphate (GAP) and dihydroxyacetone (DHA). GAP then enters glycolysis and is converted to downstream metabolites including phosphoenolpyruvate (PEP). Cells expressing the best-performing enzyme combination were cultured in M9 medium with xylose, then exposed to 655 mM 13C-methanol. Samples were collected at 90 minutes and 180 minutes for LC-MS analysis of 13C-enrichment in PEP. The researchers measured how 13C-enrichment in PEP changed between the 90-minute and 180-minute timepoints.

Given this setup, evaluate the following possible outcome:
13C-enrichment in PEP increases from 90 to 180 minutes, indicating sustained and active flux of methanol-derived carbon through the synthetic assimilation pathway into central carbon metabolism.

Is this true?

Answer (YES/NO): YES